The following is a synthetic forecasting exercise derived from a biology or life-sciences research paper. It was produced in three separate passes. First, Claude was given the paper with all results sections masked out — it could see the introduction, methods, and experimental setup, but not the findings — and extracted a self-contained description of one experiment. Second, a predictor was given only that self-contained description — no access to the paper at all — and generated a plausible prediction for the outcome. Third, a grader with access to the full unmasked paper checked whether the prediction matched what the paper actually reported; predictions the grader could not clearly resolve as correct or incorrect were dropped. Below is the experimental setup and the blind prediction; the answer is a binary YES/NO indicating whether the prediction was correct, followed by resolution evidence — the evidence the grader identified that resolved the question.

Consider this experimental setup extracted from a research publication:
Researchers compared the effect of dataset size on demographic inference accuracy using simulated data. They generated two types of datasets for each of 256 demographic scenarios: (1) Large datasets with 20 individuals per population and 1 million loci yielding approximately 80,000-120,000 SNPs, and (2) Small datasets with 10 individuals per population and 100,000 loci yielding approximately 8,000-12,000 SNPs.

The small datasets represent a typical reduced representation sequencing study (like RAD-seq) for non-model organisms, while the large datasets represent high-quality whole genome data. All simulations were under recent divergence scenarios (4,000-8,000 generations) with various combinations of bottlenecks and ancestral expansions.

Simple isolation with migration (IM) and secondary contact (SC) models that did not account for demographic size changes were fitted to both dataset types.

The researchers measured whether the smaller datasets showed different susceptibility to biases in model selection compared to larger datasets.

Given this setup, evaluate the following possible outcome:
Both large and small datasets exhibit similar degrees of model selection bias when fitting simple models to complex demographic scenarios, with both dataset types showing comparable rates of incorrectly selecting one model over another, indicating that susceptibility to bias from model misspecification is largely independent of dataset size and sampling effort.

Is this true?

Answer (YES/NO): NO